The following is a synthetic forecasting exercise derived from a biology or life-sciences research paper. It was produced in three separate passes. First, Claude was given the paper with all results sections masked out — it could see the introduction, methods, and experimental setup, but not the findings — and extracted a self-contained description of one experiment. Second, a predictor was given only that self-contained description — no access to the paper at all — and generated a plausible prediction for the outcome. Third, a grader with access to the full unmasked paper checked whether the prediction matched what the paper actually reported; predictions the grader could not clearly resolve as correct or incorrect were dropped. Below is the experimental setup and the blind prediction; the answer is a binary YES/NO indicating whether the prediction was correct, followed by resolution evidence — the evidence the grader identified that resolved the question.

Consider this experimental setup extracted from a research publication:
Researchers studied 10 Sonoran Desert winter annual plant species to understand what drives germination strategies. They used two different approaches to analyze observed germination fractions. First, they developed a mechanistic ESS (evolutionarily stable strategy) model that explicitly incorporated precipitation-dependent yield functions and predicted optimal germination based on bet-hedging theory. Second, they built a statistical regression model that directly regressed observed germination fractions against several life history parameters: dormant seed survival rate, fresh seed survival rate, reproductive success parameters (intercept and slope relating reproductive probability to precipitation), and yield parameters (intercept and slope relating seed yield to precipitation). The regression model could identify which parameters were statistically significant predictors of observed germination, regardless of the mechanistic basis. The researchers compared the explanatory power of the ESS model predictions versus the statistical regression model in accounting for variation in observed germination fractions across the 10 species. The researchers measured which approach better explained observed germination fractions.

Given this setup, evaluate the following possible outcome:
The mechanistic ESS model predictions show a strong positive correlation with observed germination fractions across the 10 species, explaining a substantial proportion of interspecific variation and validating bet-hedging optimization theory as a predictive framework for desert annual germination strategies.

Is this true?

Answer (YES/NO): YES